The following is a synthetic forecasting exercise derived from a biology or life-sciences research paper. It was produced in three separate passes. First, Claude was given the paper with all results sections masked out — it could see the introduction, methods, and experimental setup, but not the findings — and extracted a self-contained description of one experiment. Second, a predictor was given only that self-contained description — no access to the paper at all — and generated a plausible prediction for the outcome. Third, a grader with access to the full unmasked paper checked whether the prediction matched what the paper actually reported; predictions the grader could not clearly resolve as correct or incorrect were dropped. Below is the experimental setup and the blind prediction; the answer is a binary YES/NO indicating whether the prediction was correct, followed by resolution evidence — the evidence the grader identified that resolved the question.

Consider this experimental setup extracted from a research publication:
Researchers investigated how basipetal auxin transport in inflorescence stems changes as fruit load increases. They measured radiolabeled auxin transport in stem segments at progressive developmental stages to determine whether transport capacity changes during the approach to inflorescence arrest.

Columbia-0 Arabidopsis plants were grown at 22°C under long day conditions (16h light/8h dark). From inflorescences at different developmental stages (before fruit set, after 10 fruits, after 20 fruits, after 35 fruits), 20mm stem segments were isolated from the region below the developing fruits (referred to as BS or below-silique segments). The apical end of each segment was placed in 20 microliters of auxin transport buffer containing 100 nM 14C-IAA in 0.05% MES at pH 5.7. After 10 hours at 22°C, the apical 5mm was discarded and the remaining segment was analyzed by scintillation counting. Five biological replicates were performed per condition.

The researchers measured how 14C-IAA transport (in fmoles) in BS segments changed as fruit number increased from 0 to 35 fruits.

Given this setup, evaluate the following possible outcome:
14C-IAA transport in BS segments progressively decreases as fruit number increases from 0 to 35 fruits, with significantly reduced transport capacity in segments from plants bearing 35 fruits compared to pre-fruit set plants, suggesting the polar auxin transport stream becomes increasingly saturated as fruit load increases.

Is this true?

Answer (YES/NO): NO